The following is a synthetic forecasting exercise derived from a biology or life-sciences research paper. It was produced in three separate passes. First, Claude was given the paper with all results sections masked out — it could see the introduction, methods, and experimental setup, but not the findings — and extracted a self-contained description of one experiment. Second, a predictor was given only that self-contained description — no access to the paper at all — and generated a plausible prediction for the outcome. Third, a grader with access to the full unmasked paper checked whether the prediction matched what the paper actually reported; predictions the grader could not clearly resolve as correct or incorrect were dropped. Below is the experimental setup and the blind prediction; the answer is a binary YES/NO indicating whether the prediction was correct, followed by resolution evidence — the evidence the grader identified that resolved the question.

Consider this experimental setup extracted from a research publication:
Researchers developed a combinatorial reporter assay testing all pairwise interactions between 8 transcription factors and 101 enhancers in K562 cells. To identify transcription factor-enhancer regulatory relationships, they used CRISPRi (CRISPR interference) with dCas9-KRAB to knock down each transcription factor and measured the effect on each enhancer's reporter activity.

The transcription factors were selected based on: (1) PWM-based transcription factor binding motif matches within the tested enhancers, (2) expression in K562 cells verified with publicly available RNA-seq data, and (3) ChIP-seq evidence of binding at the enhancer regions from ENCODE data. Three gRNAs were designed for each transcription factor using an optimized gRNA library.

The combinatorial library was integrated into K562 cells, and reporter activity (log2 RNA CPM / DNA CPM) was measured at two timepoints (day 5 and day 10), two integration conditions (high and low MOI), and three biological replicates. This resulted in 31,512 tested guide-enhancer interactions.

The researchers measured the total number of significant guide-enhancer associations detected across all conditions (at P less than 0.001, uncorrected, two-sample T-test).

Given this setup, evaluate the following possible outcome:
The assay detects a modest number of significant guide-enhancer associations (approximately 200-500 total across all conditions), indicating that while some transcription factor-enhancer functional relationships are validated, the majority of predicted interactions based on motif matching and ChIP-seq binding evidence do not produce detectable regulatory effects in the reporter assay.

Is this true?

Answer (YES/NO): YES